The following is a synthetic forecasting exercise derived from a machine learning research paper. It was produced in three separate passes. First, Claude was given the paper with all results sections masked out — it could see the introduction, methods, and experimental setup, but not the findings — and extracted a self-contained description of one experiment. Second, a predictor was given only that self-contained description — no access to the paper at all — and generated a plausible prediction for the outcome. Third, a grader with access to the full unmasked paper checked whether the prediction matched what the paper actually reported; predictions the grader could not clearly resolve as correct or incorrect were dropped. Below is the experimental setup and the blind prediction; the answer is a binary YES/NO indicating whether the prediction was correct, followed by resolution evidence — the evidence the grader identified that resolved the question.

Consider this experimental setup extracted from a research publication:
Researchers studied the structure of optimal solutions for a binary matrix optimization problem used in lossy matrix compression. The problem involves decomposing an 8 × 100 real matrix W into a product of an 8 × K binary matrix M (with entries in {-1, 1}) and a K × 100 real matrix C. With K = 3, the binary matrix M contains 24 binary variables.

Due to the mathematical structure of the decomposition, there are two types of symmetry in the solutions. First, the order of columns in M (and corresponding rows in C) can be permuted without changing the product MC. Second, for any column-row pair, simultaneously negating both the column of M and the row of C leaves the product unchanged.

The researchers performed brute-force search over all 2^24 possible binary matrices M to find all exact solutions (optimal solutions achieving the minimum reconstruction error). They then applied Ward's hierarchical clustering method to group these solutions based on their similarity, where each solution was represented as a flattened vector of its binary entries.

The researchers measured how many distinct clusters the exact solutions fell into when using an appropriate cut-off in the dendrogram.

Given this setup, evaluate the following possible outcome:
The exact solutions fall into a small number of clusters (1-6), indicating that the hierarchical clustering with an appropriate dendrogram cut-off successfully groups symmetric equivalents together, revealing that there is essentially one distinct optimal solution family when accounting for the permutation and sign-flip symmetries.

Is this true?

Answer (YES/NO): YES